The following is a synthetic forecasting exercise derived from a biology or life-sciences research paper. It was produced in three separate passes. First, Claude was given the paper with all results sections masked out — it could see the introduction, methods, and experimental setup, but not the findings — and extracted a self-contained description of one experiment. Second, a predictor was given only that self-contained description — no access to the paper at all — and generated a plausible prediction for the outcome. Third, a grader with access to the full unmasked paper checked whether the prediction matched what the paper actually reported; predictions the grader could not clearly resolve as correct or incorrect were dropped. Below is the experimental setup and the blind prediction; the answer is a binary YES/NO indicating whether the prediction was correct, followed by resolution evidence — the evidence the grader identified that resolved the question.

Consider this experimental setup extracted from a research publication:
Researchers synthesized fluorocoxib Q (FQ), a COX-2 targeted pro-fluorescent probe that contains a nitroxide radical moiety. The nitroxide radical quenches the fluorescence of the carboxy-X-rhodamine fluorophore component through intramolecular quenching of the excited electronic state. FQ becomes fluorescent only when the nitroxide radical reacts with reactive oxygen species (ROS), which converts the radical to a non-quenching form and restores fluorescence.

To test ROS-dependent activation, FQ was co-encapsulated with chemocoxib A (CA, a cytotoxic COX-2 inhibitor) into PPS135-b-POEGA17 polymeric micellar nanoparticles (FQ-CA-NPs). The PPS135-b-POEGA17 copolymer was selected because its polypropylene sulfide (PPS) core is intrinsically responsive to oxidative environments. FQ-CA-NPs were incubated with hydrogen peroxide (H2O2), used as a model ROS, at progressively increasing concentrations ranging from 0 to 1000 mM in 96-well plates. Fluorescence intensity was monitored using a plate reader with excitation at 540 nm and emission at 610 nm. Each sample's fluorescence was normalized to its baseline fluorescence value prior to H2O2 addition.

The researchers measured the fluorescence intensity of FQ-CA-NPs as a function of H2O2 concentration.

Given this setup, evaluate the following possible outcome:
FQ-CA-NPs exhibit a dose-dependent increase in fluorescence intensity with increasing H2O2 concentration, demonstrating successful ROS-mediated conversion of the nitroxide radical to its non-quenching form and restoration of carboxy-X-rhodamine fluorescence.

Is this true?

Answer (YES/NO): YES